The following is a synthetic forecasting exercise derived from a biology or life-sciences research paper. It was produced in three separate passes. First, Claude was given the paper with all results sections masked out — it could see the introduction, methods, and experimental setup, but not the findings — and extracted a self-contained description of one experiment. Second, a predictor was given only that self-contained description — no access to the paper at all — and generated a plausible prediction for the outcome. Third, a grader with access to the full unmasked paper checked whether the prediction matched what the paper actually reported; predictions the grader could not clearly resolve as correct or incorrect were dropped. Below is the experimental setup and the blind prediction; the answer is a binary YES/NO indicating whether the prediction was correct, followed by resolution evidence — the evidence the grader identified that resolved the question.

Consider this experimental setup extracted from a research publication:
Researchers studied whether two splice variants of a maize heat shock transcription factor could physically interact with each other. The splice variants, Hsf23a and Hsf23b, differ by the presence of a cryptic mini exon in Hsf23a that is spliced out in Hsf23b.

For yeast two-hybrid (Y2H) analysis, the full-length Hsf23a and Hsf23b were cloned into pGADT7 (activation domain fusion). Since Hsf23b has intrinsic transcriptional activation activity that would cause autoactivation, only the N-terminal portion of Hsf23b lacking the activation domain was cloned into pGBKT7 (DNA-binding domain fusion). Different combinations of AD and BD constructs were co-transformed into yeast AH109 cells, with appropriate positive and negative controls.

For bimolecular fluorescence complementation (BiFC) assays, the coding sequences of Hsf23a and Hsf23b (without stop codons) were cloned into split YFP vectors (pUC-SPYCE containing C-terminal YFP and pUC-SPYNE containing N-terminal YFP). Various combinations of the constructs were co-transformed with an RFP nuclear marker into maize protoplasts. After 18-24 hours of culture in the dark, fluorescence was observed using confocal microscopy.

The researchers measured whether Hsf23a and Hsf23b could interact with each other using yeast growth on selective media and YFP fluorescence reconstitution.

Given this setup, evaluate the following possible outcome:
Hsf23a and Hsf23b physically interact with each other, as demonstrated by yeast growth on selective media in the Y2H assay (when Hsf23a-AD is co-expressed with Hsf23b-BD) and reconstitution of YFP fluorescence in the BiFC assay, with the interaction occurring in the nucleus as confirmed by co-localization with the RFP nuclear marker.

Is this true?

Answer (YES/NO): YES